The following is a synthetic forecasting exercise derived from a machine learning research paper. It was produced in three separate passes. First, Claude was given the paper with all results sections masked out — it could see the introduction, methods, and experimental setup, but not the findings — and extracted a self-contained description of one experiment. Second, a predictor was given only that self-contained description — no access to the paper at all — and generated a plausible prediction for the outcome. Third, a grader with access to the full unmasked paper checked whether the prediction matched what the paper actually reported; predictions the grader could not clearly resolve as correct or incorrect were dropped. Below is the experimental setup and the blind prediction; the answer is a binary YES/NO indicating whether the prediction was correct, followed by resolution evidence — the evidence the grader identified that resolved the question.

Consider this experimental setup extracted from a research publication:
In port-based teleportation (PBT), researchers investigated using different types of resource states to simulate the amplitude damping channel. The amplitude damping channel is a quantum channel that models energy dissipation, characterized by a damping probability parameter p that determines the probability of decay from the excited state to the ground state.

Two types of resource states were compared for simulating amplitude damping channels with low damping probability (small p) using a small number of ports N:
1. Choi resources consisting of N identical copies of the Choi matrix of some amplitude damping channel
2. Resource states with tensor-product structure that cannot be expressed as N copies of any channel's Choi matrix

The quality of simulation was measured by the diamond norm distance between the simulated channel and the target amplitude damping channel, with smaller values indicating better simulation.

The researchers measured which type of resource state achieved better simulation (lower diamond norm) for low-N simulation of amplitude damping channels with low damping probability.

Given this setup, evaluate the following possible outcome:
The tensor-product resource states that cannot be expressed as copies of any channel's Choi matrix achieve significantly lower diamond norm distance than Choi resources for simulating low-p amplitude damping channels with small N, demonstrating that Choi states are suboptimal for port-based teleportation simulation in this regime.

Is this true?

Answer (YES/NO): YES